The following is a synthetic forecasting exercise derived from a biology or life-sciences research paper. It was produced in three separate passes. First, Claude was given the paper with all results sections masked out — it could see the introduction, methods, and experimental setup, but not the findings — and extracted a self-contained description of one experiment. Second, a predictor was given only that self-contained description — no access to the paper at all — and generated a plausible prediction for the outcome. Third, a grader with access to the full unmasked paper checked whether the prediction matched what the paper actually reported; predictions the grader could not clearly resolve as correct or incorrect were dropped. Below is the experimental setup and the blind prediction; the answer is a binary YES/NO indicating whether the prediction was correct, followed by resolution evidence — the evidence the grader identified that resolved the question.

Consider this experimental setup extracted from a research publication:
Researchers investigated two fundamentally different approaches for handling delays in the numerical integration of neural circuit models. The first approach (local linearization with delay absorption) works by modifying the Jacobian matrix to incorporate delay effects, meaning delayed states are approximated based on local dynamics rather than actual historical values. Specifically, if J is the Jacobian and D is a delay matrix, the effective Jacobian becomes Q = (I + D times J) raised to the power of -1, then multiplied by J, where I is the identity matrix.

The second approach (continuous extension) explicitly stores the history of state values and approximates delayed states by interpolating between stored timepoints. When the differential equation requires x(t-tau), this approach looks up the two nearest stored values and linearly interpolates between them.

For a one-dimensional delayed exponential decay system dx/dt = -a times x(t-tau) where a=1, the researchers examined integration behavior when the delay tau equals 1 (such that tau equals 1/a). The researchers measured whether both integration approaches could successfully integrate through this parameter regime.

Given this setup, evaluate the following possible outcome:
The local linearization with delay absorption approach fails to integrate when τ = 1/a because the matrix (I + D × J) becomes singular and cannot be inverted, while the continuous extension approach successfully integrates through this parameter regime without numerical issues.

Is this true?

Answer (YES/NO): YES